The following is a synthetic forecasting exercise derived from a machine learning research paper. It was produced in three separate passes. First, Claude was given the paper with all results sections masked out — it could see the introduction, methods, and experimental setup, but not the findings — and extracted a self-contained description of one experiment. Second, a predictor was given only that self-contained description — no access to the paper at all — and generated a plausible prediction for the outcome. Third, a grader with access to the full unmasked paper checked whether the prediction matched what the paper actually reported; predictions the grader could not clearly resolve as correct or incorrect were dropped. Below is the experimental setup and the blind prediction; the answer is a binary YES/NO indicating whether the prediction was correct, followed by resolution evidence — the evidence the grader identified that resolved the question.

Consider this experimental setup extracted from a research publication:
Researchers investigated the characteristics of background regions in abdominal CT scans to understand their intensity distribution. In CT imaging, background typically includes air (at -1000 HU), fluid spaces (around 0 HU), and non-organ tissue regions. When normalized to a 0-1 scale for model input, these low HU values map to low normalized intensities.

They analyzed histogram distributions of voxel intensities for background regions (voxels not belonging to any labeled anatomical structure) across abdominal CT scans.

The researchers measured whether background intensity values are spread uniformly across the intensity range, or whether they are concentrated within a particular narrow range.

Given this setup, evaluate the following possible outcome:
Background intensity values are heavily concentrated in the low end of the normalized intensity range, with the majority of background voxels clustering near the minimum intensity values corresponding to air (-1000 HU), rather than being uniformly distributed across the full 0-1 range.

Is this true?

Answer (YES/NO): YES